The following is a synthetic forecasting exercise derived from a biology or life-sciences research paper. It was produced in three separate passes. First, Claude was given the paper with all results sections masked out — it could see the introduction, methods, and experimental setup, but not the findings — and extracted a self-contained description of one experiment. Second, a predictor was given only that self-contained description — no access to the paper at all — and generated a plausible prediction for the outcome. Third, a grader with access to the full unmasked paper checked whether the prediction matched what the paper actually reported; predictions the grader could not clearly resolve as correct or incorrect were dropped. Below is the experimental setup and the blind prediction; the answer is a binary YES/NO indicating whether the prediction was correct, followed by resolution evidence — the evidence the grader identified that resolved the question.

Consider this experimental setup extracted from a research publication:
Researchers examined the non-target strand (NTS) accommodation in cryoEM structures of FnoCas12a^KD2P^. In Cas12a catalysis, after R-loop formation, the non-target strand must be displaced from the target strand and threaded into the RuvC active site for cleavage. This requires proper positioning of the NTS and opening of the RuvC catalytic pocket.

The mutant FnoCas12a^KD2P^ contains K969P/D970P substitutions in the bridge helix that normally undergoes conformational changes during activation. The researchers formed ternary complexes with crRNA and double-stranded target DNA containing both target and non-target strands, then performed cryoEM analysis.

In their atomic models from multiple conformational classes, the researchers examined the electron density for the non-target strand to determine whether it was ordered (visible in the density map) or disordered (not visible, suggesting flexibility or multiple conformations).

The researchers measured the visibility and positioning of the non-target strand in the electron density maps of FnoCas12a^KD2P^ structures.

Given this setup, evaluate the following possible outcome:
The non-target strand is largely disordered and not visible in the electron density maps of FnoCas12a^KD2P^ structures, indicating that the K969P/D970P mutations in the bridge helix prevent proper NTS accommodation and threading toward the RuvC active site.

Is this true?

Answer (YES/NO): NO